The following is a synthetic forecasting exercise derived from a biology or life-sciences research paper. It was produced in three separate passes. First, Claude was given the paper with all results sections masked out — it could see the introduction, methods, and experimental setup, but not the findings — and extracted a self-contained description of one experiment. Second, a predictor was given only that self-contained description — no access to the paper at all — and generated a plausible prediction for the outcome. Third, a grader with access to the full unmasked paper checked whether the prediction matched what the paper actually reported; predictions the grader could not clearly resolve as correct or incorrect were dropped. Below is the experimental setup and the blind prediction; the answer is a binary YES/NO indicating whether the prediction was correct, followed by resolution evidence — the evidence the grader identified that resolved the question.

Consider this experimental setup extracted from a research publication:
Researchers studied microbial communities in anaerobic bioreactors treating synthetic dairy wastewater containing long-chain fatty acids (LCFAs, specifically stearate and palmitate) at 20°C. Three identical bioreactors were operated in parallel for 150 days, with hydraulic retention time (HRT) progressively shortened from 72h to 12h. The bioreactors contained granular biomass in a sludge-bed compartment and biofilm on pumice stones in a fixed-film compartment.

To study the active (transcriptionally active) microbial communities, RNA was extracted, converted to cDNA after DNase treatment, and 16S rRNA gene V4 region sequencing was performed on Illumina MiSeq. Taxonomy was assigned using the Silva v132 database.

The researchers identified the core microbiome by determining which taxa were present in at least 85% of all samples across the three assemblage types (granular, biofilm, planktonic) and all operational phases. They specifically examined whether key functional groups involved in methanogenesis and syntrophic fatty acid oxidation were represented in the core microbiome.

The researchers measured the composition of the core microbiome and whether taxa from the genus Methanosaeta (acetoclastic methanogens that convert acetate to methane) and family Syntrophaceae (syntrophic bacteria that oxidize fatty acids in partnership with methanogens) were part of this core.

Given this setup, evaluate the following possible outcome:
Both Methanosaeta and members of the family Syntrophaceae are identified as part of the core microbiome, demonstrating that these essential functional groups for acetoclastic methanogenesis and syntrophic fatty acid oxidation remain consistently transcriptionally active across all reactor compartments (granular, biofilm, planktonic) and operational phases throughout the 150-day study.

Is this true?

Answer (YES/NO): NO